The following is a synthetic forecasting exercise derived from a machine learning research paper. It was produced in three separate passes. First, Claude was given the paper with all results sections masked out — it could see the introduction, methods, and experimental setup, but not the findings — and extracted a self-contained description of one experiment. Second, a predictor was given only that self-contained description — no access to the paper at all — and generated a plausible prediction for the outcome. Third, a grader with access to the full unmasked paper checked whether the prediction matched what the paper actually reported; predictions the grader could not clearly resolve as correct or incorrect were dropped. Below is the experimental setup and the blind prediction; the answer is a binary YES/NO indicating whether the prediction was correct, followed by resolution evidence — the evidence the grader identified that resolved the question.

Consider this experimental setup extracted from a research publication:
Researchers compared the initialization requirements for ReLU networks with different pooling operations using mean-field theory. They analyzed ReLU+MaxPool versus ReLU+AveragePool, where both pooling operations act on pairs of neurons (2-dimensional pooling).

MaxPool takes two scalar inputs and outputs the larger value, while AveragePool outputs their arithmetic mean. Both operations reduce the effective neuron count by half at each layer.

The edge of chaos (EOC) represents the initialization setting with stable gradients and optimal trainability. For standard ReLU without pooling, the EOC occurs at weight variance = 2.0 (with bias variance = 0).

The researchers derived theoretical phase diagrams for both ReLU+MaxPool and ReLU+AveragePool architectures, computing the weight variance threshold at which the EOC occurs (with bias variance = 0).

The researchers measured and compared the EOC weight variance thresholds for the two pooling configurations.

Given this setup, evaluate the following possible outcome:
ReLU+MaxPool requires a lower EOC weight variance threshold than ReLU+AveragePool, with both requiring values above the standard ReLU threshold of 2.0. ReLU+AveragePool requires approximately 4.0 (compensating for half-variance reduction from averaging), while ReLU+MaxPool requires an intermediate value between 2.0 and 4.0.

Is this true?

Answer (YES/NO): NO